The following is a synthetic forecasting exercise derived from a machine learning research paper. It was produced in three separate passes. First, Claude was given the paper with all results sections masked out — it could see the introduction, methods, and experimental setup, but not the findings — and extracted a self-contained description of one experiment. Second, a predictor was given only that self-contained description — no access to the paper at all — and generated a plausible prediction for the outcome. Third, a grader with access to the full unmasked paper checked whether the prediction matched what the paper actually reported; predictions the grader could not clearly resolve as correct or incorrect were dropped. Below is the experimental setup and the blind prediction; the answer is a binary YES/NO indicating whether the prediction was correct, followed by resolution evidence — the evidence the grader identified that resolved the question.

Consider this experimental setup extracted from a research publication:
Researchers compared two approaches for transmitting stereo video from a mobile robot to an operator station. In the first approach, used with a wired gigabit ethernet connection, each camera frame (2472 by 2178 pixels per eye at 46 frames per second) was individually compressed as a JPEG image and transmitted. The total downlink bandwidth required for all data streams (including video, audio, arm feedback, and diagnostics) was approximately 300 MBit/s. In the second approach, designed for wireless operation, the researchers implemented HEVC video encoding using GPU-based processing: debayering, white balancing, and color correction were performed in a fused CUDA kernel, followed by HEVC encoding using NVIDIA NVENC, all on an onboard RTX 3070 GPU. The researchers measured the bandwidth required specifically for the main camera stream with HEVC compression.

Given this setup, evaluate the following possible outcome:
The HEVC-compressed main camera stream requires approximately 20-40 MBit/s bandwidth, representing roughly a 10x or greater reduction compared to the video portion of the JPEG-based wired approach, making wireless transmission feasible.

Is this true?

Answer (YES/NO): NO